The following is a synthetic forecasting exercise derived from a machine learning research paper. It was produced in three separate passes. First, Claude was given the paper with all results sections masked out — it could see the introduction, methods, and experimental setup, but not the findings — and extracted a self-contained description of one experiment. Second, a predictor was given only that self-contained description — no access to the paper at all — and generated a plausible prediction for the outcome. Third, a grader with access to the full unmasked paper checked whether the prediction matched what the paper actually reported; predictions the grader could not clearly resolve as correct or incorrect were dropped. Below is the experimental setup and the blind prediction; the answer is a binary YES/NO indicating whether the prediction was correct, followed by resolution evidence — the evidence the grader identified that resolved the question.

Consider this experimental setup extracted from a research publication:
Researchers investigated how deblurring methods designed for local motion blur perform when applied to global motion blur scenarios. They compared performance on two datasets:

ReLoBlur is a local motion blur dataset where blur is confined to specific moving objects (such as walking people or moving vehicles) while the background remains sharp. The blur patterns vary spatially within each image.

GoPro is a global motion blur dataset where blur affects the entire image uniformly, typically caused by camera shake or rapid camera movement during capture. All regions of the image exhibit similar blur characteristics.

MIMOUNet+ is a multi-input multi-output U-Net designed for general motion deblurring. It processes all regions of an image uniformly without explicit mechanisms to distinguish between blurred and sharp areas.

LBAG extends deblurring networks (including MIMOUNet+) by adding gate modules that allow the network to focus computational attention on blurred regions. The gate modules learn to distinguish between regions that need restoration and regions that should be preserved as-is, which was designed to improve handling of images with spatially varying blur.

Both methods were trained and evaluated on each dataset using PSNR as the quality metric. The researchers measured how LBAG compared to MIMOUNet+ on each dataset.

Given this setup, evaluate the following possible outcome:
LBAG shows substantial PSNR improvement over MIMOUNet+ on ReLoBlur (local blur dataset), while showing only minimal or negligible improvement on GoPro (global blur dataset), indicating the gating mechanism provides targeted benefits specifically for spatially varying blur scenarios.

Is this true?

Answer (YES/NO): NO